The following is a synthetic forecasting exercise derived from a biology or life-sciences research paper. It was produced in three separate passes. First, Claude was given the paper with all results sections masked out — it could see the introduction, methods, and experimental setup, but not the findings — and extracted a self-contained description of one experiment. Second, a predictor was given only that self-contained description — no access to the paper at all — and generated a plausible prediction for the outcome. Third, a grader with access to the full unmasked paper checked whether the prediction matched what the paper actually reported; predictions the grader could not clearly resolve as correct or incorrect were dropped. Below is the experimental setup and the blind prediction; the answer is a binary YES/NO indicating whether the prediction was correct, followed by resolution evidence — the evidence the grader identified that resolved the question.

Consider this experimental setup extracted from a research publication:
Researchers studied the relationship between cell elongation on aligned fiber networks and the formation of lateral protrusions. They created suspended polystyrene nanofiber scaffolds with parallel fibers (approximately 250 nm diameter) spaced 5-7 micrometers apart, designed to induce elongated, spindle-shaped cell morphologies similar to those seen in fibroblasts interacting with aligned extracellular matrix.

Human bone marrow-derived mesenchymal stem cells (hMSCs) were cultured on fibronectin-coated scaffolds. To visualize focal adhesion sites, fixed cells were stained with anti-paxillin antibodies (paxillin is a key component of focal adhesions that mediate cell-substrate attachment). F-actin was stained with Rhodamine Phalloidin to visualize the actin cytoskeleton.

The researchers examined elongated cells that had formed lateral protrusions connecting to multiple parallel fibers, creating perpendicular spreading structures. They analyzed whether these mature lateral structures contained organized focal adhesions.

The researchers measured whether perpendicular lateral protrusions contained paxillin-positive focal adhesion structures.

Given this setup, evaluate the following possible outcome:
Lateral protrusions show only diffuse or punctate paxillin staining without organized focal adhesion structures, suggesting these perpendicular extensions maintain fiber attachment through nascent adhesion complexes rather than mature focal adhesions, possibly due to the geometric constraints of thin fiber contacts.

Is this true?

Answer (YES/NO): NO